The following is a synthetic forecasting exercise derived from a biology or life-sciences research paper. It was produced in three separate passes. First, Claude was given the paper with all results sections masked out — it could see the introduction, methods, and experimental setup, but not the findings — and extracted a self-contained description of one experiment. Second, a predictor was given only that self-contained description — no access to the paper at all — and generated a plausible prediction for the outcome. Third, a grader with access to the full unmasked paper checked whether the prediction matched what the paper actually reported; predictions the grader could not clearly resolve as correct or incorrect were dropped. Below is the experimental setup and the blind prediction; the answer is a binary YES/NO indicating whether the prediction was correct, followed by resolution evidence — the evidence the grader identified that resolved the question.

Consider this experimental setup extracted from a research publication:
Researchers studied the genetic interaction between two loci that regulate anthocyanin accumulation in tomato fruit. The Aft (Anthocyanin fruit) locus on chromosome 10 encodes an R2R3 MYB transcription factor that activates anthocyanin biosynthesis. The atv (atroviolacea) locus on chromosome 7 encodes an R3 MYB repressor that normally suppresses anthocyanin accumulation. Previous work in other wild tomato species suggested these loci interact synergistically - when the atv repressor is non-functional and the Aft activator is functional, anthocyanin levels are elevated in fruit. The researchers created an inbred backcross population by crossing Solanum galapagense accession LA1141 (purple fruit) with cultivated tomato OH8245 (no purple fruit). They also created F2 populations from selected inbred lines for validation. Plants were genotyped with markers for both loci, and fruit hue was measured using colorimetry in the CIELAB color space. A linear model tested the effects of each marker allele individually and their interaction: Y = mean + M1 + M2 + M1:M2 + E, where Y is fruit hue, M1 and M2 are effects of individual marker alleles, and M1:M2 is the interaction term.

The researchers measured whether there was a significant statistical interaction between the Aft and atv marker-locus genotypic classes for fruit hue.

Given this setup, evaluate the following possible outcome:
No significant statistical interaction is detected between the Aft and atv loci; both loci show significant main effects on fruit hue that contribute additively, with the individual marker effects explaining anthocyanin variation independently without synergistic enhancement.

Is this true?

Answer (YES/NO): NO